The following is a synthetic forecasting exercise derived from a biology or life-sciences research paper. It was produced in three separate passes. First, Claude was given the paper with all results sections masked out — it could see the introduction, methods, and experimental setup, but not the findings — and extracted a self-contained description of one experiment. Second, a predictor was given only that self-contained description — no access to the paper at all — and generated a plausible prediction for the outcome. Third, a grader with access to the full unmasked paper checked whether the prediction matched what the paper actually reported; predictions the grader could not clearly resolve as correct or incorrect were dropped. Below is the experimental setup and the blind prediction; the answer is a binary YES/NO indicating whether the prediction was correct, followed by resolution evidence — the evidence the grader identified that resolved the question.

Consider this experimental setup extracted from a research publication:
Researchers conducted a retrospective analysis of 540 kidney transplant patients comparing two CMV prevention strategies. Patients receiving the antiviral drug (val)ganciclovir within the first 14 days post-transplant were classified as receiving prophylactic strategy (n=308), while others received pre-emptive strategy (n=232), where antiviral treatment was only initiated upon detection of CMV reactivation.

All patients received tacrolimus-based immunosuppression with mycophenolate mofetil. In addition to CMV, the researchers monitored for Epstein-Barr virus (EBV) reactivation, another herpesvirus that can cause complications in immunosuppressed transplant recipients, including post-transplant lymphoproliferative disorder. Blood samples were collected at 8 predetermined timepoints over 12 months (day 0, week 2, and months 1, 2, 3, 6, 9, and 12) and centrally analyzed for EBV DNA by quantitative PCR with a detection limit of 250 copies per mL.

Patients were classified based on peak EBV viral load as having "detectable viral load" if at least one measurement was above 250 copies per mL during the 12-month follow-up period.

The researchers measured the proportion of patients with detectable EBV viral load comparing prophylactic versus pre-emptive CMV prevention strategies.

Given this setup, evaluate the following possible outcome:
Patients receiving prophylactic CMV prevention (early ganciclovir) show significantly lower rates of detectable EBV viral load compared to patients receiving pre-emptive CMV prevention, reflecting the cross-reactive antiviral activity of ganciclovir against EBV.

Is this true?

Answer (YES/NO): NO